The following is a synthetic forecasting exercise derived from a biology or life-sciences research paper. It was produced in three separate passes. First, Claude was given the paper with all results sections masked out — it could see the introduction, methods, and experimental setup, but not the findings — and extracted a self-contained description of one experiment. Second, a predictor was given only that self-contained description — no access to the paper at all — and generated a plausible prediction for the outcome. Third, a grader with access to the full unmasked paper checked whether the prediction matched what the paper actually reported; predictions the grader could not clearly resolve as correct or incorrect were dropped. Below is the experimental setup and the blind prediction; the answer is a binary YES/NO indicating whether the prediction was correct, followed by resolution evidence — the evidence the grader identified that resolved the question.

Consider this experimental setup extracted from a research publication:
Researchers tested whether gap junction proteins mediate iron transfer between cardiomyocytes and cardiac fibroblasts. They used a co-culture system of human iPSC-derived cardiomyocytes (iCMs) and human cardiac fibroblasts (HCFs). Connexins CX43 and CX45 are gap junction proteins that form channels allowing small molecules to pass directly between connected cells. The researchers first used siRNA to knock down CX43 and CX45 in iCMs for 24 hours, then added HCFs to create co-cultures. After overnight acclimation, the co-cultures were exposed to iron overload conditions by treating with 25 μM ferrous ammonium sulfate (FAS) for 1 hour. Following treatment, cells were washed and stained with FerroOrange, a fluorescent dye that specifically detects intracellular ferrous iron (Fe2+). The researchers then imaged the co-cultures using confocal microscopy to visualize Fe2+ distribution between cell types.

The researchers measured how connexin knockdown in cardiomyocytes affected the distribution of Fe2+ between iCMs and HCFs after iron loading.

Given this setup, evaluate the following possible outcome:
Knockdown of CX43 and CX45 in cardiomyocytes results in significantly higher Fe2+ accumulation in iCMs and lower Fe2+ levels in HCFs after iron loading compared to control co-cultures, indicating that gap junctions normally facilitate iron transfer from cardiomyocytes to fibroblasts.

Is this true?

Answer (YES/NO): NO